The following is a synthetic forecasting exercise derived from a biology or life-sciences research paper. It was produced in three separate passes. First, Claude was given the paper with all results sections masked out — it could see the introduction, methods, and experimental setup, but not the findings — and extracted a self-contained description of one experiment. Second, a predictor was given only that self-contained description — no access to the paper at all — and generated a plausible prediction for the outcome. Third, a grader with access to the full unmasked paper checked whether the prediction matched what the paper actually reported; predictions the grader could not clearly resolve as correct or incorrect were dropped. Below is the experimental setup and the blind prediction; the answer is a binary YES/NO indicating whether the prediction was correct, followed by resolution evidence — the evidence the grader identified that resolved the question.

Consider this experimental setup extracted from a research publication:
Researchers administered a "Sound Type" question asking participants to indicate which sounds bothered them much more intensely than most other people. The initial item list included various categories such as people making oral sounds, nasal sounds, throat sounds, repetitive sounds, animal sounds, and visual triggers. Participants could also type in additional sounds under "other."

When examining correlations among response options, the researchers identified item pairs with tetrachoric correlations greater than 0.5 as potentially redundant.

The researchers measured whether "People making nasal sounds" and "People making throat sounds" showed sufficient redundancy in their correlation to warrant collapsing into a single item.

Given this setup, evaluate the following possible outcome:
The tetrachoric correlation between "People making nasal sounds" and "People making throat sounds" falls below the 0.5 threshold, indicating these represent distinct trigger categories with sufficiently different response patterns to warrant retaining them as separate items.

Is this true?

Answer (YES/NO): NO